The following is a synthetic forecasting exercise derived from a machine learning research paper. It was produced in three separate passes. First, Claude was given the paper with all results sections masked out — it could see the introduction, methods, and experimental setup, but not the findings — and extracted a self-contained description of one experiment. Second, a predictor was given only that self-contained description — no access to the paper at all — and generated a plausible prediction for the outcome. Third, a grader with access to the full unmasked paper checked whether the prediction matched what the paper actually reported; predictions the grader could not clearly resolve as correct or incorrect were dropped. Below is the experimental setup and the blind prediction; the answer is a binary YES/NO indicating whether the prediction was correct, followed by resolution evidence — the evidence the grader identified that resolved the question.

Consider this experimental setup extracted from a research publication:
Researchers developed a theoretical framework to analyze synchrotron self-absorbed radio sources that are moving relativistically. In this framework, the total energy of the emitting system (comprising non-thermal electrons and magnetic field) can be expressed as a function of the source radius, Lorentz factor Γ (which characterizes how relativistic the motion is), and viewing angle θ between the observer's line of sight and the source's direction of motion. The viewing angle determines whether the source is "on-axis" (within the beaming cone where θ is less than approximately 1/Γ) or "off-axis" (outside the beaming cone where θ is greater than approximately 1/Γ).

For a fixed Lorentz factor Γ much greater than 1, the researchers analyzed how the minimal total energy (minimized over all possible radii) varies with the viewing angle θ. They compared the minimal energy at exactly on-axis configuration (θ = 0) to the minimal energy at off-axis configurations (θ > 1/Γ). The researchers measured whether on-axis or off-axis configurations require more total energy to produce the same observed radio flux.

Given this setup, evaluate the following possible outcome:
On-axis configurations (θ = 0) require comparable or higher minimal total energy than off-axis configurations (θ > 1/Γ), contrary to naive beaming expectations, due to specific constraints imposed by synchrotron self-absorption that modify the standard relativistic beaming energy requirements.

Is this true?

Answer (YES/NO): NO